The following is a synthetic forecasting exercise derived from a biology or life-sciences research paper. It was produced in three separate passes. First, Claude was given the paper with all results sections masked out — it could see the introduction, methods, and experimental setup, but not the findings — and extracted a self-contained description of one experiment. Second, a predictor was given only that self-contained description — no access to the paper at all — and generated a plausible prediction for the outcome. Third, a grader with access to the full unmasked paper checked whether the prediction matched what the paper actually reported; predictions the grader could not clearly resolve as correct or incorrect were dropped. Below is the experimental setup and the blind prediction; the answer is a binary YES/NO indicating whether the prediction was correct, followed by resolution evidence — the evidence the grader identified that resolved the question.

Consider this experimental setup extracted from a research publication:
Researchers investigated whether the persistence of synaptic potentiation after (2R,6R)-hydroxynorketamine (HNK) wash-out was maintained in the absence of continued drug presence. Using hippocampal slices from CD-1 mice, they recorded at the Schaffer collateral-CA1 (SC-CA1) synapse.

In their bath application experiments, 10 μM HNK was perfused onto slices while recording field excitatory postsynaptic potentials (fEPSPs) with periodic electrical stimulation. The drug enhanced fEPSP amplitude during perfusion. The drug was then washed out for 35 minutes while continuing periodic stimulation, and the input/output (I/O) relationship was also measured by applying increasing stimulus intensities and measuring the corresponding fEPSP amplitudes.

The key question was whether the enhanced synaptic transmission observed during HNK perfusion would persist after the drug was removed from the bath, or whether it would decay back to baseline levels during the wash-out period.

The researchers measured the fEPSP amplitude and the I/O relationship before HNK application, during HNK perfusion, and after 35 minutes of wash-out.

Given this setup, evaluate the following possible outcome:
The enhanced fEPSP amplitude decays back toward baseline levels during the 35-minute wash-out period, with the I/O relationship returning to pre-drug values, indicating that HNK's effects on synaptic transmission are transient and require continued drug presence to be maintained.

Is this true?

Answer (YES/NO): NO